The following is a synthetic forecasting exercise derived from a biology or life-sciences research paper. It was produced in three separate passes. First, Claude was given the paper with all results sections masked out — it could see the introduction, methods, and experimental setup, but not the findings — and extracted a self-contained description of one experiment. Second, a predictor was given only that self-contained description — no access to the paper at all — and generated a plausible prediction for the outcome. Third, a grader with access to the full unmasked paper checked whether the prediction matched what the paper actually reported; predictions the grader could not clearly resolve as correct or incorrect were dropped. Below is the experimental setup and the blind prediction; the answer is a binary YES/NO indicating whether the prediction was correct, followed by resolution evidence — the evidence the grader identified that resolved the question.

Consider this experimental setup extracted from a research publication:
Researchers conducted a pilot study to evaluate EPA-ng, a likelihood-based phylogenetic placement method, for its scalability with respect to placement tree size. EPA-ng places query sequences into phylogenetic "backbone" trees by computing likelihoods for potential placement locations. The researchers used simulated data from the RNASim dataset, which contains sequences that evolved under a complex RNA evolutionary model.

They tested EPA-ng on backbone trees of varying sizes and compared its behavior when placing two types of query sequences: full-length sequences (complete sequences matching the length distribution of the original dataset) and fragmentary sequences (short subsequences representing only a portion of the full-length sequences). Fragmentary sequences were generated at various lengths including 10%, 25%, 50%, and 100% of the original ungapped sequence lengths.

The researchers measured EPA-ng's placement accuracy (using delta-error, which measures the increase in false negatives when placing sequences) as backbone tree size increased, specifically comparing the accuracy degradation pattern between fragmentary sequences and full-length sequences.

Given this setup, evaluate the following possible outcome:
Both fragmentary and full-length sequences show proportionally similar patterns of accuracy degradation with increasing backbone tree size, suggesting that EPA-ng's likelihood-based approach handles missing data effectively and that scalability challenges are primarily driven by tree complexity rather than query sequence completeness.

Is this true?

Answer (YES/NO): NO